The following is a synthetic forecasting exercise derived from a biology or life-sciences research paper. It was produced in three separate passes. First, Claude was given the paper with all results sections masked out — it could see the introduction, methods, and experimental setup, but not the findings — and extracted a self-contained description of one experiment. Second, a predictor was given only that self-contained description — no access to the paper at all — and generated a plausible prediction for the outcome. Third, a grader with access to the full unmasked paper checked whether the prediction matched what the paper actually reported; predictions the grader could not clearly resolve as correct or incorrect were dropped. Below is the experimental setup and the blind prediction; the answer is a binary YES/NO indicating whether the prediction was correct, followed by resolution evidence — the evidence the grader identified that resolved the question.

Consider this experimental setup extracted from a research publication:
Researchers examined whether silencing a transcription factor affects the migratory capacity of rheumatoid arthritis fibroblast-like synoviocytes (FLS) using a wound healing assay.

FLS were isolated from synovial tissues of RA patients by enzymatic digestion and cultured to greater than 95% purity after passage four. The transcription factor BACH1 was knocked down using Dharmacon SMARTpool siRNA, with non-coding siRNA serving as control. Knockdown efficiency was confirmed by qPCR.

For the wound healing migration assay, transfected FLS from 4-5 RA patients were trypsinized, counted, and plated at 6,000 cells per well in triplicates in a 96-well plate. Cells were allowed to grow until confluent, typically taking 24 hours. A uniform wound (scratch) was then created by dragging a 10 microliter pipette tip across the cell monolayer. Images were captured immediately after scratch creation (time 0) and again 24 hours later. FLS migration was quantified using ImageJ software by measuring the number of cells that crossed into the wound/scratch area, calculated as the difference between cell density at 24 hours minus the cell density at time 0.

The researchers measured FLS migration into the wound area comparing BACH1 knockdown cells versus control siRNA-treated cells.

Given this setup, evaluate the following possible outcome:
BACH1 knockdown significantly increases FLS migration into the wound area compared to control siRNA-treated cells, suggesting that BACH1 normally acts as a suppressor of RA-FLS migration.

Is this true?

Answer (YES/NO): NO